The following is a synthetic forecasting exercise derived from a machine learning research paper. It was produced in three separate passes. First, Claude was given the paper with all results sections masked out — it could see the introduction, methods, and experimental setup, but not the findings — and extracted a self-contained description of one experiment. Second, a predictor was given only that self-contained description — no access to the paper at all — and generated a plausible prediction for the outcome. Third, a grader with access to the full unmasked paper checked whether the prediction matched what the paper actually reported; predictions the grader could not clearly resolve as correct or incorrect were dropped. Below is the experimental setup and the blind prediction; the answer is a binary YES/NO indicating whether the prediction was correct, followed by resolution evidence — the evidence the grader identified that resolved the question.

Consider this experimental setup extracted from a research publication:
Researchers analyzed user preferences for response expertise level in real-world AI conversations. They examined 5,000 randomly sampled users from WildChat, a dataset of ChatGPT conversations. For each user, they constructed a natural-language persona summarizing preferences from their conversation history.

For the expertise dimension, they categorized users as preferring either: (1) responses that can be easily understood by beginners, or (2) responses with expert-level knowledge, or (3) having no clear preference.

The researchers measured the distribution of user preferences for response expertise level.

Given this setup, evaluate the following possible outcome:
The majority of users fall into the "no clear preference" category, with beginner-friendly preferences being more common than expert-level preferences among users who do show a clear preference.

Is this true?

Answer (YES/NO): NO